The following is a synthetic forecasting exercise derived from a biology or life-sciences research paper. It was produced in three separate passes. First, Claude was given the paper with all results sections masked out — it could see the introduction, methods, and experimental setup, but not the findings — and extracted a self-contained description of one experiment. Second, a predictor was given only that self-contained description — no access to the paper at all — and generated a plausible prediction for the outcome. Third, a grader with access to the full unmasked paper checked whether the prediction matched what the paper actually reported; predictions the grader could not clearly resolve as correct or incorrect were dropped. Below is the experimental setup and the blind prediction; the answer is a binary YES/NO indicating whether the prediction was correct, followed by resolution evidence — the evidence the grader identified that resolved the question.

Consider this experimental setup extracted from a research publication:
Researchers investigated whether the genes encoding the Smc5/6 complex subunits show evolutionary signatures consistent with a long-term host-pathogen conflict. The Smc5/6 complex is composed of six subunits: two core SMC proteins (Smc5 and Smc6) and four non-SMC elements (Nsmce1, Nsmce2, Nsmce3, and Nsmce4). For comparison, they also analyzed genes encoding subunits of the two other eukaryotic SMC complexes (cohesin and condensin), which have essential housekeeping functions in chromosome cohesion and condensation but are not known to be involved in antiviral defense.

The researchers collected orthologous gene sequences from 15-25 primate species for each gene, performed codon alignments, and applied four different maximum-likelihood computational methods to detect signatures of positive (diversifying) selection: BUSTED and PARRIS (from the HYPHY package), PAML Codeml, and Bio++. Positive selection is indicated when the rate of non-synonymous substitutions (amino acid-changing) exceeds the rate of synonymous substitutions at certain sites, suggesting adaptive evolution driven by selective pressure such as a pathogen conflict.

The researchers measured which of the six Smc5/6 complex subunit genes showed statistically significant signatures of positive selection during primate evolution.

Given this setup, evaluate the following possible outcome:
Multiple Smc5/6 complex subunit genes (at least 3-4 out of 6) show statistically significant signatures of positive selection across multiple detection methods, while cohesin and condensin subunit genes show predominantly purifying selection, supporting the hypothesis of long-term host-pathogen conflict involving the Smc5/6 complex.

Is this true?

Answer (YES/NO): NO